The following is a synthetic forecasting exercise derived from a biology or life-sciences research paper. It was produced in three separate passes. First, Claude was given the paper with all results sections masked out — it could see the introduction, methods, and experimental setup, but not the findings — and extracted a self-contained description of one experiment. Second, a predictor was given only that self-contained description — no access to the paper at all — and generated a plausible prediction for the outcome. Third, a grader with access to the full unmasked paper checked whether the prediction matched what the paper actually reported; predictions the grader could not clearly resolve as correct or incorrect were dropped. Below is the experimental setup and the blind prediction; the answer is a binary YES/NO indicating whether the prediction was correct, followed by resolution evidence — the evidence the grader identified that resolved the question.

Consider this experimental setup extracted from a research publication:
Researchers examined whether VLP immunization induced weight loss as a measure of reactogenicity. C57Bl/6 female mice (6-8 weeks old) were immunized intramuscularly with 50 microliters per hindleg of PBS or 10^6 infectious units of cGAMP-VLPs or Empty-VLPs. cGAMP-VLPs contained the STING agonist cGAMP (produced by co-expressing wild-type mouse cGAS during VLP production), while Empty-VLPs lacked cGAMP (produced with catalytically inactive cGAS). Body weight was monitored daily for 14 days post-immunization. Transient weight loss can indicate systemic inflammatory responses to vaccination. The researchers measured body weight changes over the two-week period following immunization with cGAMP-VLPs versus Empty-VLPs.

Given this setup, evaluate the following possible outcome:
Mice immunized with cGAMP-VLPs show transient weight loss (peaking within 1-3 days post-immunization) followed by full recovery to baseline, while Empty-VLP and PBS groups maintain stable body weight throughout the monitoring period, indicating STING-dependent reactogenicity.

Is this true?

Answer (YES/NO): YES